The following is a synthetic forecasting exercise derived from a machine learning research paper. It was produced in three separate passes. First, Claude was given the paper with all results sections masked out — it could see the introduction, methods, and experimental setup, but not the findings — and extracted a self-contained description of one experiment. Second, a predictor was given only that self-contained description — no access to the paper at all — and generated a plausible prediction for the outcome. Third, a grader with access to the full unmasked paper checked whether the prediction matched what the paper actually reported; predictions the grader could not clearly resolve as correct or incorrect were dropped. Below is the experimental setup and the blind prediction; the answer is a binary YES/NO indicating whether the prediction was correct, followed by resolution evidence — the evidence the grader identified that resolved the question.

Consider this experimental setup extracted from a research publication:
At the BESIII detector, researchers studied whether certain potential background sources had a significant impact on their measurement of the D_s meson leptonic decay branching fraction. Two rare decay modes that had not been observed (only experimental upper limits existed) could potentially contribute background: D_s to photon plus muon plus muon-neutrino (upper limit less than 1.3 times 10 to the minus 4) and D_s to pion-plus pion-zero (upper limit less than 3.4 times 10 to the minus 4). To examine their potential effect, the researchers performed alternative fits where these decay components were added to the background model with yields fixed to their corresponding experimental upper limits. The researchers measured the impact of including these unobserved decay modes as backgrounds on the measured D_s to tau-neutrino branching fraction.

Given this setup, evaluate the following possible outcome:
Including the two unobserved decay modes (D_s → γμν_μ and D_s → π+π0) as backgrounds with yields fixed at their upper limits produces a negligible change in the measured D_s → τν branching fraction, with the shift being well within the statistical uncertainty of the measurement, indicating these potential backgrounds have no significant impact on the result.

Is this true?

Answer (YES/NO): YES